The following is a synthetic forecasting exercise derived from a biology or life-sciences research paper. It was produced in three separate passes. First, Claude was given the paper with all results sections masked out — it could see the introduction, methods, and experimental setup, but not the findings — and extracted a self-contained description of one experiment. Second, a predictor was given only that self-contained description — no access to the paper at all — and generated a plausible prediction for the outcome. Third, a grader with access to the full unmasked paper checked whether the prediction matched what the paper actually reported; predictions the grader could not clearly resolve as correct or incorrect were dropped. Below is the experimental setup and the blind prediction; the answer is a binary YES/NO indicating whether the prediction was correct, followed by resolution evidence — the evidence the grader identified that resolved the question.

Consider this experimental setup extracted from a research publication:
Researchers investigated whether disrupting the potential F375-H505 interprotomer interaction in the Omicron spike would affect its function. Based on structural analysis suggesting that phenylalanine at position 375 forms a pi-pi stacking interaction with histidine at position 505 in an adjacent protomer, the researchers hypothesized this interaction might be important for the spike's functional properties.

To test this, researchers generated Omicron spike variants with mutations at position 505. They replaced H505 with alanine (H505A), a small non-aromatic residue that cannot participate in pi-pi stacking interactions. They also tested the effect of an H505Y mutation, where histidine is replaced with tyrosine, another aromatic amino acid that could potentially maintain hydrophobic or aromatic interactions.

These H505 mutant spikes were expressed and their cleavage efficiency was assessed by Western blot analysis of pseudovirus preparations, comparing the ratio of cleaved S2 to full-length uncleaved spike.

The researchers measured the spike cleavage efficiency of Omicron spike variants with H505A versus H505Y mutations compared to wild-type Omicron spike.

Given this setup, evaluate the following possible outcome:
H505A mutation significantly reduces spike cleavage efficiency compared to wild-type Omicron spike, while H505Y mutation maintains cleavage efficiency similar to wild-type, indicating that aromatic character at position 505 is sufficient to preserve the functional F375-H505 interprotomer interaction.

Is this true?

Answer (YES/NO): NO